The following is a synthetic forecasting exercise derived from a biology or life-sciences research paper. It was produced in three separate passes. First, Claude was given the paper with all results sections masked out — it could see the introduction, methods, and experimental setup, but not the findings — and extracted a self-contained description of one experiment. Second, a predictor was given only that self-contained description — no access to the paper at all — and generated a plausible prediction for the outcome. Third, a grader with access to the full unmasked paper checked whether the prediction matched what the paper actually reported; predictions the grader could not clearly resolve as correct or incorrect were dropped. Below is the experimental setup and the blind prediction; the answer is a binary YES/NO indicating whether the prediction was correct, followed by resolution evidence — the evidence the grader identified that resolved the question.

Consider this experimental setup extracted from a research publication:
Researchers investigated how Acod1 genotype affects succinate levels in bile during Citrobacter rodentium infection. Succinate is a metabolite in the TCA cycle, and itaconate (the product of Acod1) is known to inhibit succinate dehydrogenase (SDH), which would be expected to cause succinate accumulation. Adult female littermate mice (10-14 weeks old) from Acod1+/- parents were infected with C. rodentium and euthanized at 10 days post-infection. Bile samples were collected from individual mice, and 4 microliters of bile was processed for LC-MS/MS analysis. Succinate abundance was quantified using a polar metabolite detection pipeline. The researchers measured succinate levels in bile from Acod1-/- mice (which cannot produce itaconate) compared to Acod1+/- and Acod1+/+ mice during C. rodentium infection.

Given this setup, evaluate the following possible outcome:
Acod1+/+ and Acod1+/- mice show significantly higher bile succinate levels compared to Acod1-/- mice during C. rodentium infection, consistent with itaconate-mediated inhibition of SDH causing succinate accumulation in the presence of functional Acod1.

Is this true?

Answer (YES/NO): YES